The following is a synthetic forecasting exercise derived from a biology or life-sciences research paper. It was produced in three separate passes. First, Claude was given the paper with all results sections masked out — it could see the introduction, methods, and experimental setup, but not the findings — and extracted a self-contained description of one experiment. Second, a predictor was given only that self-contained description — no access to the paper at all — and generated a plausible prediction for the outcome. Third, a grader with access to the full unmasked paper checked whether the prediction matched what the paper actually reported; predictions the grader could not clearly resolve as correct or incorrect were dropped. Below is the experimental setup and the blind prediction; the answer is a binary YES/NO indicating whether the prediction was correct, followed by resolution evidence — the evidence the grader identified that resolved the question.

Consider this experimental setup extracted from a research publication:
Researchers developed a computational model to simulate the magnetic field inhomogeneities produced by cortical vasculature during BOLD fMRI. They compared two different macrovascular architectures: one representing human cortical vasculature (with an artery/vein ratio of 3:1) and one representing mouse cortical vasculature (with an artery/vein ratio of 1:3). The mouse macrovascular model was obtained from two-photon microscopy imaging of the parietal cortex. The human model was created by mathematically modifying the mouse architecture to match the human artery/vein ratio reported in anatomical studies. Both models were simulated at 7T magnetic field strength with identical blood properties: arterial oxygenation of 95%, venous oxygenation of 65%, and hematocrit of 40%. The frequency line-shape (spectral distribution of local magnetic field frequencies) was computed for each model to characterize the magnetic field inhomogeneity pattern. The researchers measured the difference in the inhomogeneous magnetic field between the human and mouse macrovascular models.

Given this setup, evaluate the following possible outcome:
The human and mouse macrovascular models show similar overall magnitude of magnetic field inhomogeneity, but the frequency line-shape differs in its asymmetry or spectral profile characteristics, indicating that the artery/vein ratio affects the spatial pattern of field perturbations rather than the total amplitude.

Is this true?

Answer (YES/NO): NO